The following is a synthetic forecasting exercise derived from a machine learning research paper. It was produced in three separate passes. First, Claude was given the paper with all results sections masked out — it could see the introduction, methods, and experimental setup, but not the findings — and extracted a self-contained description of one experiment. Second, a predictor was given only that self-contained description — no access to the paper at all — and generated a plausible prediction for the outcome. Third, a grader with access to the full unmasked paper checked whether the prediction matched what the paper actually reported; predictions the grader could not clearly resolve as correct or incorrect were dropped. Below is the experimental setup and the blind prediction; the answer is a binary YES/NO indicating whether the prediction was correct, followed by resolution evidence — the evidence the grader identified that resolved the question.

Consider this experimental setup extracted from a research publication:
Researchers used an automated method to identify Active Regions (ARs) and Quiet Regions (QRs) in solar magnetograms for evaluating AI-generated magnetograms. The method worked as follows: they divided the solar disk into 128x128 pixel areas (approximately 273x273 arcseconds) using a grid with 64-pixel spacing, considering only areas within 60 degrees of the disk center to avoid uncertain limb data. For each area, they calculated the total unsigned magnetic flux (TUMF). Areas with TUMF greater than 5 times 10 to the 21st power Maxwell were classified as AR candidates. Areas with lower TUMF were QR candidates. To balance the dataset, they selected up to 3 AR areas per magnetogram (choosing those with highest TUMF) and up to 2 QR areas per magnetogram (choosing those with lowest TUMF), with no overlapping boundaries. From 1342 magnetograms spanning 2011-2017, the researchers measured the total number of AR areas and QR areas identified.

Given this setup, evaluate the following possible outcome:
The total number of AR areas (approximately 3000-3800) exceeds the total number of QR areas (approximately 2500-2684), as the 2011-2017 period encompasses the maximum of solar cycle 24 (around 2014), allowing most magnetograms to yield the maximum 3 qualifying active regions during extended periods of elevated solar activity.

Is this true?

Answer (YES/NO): NO